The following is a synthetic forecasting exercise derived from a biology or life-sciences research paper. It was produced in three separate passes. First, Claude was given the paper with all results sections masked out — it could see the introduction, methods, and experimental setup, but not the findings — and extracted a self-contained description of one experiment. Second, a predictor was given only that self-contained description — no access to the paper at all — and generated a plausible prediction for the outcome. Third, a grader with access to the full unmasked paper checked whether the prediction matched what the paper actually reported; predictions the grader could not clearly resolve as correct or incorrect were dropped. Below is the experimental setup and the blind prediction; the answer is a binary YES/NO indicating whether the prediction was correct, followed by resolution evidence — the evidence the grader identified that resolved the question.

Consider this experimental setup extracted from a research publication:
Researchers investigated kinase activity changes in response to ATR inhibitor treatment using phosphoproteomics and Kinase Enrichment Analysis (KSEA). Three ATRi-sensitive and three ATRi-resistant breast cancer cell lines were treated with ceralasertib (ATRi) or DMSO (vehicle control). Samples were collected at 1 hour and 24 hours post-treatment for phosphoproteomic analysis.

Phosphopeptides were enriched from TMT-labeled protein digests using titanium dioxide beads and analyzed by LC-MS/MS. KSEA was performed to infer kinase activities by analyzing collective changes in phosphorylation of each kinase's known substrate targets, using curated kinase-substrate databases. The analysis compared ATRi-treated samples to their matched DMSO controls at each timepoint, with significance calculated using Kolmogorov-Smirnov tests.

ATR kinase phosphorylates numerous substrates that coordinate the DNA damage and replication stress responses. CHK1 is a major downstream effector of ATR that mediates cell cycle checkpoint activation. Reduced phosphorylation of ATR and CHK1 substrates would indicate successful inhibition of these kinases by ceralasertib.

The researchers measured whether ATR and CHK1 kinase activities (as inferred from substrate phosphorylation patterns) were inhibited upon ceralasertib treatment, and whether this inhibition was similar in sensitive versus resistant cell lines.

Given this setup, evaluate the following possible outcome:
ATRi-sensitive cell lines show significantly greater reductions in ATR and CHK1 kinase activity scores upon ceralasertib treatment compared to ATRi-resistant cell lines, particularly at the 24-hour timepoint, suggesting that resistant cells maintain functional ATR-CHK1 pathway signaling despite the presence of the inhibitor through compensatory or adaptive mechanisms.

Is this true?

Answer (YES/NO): NO